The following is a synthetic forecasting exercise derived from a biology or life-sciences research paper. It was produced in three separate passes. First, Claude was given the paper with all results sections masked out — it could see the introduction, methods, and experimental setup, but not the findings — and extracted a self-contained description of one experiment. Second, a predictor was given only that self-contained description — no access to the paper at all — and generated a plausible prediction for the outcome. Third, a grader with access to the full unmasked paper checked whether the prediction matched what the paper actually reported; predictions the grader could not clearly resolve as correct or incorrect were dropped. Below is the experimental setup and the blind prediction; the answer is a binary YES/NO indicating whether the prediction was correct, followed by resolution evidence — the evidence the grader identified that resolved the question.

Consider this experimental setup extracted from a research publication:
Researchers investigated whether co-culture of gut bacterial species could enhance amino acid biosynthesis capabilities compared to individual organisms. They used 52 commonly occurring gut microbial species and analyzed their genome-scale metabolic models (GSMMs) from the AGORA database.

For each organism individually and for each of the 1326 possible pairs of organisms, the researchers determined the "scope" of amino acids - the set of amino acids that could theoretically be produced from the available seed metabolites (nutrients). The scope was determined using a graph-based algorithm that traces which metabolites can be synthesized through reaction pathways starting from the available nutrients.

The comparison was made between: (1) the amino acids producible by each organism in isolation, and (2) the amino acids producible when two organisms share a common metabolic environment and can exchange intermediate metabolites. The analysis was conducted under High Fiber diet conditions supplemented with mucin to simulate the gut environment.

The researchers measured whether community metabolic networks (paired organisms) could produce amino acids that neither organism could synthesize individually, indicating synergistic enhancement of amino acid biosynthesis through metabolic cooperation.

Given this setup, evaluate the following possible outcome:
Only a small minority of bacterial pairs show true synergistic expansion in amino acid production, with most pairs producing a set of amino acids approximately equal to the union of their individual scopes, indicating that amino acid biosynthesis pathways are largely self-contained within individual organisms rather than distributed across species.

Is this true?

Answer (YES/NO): YES